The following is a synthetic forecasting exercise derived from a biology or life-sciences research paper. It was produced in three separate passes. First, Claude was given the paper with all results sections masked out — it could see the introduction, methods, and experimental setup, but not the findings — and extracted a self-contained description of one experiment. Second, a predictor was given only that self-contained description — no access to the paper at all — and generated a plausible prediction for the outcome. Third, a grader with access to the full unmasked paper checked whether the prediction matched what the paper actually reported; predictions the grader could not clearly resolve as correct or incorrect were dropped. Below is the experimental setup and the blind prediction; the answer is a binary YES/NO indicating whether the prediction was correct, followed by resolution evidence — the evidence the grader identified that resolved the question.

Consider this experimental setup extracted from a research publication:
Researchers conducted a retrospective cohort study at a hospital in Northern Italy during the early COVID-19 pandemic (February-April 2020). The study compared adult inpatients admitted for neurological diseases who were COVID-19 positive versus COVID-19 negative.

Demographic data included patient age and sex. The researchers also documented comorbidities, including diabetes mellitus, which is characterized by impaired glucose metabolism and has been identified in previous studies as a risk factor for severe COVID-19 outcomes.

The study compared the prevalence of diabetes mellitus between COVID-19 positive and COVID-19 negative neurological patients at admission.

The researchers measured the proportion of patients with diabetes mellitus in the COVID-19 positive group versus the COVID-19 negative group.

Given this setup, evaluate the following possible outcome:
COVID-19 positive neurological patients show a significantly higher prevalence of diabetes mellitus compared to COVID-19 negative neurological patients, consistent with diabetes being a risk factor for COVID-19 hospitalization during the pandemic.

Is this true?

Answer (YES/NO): NO